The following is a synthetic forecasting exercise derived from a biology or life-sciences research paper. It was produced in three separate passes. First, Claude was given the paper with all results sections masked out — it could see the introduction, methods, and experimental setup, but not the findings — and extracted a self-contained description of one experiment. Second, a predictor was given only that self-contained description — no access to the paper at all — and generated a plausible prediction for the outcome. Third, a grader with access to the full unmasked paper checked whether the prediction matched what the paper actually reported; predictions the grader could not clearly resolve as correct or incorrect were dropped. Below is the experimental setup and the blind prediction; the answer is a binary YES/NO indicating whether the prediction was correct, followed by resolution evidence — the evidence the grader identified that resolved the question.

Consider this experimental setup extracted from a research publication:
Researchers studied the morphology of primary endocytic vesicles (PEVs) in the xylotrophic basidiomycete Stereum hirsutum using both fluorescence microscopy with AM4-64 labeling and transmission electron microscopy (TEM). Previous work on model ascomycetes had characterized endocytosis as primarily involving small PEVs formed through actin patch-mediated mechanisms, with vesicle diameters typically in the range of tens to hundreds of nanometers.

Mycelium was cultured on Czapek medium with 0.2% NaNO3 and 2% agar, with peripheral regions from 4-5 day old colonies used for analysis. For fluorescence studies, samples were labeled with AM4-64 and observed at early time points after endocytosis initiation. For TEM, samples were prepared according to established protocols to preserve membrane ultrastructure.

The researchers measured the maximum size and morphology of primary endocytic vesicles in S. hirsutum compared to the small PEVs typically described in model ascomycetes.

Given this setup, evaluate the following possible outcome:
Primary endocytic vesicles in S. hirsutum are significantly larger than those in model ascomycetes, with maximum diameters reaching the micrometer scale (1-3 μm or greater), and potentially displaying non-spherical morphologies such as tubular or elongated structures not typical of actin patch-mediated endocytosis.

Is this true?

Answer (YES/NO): YES